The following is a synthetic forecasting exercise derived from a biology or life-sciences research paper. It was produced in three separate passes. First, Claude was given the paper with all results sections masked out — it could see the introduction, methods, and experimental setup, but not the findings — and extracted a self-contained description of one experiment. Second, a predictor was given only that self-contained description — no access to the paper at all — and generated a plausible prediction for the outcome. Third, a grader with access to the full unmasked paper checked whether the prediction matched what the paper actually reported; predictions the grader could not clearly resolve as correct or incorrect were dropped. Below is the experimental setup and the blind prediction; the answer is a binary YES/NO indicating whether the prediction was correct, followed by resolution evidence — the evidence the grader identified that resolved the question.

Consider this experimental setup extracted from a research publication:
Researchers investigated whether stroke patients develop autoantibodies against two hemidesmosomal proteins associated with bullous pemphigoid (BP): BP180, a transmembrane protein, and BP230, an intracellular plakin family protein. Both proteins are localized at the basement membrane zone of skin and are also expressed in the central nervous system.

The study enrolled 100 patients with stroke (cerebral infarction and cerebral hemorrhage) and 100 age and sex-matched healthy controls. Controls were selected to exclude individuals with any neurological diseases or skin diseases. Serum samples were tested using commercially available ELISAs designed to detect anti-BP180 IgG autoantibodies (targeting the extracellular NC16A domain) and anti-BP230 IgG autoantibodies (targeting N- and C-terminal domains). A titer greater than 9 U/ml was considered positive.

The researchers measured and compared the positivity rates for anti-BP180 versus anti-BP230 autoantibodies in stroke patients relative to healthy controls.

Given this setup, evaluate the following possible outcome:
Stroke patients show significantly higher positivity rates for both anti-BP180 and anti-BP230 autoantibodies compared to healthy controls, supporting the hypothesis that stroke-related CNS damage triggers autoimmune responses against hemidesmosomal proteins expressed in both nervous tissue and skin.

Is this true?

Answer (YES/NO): NO